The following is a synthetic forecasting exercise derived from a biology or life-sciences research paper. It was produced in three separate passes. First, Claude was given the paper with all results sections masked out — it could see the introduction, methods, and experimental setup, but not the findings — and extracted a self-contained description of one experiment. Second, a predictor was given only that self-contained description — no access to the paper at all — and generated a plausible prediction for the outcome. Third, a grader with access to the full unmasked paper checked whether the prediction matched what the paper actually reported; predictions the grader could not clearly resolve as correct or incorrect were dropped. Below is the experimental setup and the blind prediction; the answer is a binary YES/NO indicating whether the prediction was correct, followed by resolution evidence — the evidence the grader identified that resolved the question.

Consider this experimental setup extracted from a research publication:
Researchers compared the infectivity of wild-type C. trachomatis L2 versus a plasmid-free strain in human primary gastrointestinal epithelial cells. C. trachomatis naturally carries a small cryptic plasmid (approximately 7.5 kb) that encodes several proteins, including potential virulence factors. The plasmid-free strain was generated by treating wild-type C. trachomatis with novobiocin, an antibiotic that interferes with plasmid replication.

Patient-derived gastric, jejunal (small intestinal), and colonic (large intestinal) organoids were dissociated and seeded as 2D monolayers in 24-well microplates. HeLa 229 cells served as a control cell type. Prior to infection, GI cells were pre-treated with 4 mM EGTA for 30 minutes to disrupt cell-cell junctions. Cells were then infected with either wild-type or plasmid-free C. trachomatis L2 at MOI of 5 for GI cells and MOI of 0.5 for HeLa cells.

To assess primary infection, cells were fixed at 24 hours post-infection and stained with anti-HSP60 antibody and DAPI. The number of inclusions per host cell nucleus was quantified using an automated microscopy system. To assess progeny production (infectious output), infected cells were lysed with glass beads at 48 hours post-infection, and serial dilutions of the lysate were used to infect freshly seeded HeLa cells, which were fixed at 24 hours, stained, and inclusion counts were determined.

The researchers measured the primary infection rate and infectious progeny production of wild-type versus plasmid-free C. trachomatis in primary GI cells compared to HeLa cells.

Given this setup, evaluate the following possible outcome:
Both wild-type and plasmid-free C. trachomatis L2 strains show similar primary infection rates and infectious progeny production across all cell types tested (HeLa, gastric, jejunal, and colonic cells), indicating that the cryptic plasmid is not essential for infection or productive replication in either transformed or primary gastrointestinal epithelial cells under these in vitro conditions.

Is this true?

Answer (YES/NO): NO